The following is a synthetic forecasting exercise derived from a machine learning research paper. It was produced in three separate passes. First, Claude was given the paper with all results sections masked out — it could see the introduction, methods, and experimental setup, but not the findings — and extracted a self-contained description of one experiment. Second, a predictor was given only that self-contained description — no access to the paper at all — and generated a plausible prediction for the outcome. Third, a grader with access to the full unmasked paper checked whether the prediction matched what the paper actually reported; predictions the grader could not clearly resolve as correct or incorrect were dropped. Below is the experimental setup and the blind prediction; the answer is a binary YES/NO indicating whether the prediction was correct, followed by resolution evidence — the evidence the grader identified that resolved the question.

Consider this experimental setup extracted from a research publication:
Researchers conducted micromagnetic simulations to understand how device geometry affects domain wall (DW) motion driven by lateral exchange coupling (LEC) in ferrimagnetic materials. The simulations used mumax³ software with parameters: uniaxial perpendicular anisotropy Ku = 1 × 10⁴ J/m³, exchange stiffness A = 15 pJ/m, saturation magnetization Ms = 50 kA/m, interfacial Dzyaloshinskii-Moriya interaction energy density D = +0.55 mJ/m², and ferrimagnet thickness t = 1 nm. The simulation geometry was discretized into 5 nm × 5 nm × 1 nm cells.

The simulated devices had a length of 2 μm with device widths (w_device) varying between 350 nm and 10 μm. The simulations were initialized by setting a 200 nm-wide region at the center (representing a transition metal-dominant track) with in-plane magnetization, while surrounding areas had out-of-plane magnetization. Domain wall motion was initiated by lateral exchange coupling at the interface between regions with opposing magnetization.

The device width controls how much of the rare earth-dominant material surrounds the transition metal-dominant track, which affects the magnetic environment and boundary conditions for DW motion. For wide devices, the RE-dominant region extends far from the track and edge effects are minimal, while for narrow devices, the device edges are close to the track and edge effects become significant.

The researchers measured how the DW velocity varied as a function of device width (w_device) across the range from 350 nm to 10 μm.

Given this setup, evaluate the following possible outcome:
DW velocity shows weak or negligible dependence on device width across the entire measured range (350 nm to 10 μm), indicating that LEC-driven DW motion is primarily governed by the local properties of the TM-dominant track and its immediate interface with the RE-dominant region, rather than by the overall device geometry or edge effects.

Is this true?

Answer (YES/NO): NO